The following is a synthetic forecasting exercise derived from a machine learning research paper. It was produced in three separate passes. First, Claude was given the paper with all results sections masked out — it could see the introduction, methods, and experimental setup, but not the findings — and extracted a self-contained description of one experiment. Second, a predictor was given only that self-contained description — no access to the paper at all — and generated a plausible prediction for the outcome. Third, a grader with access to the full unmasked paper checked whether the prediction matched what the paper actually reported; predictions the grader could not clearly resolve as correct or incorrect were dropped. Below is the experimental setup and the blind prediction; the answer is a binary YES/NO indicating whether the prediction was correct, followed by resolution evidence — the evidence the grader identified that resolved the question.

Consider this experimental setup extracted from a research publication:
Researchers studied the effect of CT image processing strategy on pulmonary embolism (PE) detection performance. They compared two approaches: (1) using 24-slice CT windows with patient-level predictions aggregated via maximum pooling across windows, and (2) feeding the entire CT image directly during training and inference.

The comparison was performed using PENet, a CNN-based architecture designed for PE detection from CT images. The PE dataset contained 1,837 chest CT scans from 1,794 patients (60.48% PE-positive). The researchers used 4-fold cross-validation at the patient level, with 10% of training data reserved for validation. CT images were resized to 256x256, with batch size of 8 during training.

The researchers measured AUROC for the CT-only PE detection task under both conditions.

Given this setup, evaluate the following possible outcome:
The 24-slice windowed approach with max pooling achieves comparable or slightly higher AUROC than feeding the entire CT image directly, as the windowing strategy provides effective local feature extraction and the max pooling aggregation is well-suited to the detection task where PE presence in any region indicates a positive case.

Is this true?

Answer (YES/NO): NO